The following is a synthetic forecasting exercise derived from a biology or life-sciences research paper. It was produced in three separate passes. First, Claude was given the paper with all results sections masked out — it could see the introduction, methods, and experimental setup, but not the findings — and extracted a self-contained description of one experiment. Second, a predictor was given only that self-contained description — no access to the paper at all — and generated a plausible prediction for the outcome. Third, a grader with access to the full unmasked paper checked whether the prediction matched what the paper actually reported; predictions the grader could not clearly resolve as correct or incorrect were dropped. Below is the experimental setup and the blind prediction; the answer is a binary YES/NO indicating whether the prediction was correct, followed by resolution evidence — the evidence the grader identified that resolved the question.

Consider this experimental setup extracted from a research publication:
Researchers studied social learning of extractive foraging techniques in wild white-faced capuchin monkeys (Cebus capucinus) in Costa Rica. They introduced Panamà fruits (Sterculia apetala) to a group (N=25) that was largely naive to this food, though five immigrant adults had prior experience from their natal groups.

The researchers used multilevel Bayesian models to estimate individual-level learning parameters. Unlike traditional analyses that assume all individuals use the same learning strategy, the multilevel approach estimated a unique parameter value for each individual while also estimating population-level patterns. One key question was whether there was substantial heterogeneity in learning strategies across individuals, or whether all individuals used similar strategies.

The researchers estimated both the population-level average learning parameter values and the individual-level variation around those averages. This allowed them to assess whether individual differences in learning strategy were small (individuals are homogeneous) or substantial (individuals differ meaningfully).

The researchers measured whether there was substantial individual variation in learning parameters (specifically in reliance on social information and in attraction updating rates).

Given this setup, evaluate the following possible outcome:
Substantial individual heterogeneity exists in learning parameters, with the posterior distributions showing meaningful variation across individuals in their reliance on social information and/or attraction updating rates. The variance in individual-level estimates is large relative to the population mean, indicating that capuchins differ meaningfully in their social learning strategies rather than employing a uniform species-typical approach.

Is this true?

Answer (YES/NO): YES